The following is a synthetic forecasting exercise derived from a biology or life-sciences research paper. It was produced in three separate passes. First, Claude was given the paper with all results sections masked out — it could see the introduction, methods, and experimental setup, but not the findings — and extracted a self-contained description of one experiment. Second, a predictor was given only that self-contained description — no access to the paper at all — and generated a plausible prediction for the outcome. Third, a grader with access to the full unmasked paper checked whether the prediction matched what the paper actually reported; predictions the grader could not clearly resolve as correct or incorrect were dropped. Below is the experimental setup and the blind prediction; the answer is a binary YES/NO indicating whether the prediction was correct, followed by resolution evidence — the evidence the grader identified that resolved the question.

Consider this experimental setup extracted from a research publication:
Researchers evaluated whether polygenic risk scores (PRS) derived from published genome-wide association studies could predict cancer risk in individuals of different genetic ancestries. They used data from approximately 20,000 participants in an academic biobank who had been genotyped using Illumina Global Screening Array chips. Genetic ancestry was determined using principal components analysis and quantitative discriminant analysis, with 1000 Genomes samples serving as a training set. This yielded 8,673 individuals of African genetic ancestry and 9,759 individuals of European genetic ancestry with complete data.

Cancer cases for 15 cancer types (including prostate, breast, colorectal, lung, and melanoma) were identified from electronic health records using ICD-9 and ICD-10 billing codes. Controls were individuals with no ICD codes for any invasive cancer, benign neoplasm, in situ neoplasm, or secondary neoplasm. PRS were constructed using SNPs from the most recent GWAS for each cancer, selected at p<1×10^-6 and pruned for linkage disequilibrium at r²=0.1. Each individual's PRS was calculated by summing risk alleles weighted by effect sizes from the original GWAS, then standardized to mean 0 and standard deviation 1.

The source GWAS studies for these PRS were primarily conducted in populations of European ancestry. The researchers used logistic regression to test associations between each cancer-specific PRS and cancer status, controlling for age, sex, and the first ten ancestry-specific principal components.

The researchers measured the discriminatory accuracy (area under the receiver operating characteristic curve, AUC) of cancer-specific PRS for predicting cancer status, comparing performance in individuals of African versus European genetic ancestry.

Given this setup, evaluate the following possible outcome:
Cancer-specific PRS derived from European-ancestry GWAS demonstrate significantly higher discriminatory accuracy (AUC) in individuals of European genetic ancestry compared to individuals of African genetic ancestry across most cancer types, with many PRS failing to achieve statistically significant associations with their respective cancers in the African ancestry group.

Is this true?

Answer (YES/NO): NO